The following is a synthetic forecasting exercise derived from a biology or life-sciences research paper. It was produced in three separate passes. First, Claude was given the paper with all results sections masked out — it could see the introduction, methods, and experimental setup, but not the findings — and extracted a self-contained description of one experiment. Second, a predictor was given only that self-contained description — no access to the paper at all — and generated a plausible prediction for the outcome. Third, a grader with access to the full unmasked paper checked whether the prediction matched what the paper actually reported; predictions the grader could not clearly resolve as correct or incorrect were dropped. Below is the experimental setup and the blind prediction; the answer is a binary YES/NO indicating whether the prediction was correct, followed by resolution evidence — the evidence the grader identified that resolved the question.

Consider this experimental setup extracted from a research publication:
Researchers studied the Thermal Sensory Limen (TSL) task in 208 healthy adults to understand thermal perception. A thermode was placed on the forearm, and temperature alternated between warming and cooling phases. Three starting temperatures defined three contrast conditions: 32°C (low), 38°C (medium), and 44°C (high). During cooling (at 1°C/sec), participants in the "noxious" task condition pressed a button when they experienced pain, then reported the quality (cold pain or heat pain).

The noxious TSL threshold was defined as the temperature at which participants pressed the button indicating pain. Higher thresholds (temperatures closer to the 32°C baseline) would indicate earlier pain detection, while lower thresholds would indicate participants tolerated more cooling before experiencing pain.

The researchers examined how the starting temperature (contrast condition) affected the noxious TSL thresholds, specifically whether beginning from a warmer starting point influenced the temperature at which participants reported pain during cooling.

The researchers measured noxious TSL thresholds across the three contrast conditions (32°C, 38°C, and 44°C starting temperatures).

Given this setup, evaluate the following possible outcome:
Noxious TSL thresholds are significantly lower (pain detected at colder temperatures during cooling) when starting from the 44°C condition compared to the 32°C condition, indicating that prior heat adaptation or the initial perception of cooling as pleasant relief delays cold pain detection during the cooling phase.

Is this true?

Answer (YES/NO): NO